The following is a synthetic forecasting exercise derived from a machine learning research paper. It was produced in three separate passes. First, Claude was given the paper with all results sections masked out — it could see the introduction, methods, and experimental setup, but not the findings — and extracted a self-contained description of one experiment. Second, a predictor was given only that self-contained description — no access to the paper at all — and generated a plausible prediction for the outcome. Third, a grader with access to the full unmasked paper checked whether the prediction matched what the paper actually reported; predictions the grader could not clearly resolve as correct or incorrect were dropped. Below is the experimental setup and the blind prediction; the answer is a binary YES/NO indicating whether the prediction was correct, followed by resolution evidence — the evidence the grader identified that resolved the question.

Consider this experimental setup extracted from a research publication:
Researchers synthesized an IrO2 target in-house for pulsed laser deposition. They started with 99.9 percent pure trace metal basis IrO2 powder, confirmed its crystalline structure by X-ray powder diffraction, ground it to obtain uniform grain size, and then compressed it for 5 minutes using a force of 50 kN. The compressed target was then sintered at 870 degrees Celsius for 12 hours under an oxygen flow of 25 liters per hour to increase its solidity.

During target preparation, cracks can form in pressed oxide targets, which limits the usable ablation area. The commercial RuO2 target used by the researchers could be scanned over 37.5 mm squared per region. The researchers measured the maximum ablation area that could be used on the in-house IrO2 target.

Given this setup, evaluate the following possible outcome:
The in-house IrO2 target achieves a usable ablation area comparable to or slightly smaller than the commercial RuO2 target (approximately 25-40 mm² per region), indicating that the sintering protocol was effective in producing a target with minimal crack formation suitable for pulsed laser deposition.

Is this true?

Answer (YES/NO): NO